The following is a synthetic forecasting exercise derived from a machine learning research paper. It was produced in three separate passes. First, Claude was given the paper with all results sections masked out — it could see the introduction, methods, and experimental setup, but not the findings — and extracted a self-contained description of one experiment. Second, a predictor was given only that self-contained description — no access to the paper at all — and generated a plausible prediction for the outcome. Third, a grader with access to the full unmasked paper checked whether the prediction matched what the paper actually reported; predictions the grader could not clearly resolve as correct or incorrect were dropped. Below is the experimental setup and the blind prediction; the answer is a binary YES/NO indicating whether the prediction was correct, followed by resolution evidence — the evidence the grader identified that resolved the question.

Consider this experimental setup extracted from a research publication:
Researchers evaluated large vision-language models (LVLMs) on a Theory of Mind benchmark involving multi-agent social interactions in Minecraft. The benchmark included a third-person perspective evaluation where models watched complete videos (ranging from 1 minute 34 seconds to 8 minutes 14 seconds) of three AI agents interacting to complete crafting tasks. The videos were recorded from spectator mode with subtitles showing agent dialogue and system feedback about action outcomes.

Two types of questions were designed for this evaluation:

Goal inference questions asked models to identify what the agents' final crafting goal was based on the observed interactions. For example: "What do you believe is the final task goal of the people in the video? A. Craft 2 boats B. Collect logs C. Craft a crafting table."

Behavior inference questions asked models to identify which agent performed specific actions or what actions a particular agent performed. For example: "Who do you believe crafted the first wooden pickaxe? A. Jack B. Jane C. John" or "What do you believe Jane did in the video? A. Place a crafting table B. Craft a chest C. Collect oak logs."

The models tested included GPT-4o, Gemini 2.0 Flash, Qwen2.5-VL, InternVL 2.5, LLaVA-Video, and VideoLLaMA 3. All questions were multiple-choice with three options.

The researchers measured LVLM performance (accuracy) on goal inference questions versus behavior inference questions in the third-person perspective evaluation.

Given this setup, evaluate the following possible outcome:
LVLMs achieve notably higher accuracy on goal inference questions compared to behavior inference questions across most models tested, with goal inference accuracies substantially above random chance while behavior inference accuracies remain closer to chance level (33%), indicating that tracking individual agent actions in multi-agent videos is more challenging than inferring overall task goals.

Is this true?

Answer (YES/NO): NO